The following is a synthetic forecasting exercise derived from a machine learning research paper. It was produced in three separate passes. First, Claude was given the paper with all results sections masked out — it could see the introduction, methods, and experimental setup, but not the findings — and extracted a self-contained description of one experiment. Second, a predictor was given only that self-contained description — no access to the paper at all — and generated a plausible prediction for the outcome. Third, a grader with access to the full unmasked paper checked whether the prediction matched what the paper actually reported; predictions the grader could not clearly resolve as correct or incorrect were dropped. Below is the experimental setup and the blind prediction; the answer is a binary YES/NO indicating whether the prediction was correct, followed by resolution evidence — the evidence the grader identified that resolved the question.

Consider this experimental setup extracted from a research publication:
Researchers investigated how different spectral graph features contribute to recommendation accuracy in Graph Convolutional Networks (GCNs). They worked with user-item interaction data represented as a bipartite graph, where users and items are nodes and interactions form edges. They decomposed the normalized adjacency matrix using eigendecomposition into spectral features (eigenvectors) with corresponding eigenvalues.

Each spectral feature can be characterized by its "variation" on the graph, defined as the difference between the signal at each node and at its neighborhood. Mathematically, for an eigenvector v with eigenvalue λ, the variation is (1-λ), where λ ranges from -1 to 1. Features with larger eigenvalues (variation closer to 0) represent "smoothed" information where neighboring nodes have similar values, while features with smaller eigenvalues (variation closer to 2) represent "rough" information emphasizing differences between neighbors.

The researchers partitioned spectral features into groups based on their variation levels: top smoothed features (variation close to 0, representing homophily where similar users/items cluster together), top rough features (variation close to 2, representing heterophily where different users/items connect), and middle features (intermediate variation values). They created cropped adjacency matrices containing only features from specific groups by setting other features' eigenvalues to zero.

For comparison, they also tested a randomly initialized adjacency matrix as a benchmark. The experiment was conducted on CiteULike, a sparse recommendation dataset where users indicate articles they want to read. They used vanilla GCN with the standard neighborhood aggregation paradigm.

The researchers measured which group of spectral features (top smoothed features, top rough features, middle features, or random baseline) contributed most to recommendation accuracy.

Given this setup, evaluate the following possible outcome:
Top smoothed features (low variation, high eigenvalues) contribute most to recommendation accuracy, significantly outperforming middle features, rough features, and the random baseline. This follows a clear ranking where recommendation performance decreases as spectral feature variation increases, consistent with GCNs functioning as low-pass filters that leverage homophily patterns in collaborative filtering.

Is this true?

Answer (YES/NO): NO